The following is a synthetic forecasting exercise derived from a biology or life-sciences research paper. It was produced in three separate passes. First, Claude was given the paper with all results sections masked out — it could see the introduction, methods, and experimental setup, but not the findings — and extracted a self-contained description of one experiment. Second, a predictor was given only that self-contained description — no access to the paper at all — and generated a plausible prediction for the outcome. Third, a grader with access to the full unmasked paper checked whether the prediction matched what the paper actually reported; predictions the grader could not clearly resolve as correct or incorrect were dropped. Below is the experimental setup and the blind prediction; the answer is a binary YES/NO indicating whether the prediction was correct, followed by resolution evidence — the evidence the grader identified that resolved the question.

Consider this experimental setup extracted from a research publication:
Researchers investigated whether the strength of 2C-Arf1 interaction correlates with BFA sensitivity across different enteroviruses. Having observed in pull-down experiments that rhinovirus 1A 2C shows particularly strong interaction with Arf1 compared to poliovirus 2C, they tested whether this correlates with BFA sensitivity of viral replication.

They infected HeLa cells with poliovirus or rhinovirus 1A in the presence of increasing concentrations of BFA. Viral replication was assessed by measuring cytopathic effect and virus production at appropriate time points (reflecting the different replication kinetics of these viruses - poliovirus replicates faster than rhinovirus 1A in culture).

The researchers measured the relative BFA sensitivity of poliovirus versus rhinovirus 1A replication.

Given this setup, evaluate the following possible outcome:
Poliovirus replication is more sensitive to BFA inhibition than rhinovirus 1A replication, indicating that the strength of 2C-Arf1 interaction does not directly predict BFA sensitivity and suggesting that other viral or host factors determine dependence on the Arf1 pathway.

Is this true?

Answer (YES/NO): NO